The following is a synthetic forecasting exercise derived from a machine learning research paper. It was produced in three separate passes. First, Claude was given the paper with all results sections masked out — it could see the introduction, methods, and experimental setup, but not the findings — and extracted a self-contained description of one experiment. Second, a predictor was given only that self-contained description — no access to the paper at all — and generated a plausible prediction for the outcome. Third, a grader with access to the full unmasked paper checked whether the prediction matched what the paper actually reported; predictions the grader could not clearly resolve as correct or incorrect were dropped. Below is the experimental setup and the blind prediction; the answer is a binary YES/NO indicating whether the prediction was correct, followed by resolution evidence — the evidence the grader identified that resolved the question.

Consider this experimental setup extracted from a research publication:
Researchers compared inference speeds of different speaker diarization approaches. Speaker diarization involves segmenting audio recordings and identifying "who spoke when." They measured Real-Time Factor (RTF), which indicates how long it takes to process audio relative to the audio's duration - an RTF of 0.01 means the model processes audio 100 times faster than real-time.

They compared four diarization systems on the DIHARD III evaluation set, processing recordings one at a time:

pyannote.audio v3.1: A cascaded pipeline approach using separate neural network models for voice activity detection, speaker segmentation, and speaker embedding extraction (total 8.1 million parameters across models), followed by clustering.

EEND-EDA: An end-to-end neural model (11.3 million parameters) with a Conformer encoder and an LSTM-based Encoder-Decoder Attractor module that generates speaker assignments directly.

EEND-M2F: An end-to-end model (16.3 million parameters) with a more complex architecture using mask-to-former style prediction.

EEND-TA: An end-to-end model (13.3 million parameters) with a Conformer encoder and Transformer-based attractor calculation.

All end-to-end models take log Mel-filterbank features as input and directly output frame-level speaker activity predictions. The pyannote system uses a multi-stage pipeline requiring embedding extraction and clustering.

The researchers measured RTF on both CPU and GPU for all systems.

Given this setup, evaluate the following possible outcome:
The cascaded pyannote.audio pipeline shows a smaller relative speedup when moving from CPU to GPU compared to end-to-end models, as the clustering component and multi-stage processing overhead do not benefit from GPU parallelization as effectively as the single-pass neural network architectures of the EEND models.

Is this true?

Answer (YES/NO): NO